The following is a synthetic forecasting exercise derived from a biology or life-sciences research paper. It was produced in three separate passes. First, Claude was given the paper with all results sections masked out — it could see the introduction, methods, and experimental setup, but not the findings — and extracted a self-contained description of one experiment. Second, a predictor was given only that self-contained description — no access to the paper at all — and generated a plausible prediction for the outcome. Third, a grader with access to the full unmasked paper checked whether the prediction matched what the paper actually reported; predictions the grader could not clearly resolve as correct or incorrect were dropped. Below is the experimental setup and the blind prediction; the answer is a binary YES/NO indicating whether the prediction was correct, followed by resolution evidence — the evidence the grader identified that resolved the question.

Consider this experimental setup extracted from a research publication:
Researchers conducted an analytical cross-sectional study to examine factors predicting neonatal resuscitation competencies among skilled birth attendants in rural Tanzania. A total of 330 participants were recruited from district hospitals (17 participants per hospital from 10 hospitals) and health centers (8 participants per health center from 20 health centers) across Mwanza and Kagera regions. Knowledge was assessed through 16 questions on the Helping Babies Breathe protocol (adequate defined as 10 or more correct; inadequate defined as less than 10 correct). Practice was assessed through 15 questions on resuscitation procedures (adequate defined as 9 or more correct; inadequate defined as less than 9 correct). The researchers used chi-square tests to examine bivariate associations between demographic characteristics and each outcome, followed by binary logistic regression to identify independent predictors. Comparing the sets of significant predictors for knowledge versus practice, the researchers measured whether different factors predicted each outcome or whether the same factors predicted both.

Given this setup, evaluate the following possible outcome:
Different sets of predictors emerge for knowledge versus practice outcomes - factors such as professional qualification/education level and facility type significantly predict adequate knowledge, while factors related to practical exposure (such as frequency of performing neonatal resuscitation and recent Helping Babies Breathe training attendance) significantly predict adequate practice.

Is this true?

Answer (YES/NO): NO